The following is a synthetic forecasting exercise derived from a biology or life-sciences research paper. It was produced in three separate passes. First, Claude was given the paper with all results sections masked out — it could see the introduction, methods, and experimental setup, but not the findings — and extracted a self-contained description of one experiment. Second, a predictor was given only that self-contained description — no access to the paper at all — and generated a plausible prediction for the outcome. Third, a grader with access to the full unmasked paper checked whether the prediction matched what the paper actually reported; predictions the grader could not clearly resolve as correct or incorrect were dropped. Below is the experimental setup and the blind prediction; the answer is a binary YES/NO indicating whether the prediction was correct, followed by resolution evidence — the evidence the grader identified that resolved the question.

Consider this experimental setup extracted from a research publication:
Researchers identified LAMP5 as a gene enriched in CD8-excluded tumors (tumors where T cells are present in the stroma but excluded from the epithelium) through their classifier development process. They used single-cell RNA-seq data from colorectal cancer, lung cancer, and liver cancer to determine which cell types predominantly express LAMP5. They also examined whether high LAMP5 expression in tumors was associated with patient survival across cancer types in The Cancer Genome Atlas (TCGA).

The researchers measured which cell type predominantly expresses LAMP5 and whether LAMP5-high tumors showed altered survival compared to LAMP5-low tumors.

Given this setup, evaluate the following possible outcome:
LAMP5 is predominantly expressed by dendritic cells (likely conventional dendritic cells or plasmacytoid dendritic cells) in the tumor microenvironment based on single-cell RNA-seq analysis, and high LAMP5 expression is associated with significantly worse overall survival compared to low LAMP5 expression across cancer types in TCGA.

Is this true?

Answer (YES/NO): NO